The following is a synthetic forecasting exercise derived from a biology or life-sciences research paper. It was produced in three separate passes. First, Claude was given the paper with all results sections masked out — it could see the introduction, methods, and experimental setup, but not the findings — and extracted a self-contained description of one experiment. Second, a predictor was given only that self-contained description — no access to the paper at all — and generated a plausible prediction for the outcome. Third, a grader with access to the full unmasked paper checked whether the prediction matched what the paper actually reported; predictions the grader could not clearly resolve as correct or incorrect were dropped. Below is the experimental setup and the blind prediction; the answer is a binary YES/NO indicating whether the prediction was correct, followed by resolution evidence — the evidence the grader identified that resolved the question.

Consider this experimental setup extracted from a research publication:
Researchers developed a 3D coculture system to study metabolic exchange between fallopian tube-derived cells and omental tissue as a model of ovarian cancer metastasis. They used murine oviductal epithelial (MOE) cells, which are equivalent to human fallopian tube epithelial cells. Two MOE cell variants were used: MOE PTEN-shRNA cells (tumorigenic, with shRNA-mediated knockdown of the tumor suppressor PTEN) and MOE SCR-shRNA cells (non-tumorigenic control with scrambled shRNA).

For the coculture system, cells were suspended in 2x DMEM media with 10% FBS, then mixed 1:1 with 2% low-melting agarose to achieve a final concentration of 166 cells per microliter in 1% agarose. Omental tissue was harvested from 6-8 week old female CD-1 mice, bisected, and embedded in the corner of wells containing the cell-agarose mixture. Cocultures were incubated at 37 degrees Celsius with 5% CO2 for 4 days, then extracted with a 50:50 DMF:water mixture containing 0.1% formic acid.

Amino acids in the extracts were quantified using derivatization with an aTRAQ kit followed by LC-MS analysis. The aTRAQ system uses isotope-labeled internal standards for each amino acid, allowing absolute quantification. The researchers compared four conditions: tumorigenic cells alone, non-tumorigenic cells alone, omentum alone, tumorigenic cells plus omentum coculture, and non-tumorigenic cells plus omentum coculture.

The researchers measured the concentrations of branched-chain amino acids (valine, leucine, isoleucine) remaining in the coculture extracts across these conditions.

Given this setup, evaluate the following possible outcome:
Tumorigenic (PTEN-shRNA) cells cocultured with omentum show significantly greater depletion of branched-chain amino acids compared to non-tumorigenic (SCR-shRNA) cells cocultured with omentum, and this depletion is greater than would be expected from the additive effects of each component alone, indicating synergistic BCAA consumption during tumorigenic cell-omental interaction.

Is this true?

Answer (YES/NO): NO